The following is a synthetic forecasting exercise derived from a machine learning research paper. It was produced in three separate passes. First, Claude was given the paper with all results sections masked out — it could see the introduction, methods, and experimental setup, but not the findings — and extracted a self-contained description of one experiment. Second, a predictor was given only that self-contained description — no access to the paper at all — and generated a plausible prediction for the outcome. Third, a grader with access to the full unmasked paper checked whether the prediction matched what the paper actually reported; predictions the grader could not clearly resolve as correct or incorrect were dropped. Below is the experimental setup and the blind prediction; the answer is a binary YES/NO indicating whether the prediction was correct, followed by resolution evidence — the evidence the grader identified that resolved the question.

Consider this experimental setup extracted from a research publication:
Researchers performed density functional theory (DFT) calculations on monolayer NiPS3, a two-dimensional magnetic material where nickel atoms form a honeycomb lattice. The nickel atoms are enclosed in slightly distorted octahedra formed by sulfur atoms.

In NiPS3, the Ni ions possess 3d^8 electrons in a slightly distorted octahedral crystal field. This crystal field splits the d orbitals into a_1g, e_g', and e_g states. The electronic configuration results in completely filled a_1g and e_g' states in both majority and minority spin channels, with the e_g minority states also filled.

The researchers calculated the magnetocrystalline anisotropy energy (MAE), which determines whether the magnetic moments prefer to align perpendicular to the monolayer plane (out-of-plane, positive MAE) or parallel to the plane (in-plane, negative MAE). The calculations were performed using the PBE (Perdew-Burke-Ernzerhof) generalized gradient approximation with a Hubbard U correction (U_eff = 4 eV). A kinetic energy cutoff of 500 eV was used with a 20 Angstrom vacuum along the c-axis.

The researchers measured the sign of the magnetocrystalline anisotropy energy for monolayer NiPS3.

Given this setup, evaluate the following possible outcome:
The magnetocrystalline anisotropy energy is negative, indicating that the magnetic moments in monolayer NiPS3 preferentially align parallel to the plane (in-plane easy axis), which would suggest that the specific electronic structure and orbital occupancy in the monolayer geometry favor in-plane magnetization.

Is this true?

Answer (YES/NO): YES